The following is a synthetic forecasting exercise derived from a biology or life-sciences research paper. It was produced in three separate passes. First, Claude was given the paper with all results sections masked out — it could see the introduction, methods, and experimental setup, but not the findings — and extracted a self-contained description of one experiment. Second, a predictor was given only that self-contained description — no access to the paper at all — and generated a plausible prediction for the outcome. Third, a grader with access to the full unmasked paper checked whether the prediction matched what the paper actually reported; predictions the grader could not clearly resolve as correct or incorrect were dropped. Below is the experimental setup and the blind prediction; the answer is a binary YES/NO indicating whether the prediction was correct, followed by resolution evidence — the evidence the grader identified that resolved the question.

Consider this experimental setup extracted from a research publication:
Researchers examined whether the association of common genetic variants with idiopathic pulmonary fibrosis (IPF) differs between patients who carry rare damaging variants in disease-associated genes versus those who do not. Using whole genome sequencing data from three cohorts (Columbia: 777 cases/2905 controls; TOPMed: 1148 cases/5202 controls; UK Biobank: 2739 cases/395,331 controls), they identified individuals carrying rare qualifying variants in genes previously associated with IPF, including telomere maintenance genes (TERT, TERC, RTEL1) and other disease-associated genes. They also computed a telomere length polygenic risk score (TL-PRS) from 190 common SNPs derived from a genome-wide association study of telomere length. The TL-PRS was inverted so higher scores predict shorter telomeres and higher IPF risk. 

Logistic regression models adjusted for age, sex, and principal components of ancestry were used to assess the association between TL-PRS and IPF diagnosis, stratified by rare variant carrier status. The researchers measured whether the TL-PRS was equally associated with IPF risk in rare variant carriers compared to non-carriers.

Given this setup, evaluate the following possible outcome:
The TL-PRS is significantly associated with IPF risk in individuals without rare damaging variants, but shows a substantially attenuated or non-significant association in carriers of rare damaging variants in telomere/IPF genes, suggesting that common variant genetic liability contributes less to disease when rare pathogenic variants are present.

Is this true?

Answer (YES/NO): NO